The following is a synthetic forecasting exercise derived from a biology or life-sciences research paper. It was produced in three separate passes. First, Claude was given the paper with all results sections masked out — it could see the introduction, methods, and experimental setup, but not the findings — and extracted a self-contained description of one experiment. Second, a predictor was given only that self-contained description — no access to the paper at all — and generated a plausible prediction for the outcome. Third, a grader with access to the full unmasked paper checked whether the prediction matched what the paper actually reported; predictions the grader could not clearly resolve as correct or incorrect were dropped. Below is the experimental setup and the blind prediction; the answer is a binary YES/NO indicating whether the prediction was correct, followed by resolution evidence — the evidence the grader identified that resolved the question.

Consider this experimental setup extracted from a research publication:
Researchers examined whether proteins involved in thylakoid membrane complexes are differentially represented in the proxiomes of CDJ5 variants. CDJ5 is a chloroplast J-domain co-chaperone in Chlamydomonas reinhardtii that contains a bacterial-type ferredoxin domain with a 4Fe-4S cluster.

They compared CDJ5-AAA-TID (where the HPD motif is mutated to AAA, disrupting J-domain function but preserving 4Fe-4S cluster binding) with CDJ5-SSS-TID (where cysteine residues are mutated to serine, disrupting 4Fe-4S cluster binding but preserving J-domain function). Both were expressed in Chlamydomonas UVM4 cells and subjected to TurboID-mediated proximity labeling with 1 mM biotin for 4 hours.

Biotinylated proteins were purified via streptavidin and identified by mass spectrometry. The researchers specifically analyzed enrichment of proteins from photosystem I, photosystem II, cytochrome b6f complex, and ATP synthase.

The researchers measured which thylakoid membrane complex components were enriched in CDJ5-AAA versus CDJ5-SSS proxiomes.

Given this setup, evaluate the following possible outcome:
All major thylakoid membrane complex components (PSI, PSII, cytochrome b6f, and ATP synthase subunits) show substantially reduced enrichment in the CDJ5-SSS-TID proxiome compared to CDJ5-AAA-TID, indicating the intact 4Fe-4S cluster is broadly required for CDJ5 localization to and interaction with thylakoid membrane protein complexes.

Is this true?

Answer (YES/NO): YES